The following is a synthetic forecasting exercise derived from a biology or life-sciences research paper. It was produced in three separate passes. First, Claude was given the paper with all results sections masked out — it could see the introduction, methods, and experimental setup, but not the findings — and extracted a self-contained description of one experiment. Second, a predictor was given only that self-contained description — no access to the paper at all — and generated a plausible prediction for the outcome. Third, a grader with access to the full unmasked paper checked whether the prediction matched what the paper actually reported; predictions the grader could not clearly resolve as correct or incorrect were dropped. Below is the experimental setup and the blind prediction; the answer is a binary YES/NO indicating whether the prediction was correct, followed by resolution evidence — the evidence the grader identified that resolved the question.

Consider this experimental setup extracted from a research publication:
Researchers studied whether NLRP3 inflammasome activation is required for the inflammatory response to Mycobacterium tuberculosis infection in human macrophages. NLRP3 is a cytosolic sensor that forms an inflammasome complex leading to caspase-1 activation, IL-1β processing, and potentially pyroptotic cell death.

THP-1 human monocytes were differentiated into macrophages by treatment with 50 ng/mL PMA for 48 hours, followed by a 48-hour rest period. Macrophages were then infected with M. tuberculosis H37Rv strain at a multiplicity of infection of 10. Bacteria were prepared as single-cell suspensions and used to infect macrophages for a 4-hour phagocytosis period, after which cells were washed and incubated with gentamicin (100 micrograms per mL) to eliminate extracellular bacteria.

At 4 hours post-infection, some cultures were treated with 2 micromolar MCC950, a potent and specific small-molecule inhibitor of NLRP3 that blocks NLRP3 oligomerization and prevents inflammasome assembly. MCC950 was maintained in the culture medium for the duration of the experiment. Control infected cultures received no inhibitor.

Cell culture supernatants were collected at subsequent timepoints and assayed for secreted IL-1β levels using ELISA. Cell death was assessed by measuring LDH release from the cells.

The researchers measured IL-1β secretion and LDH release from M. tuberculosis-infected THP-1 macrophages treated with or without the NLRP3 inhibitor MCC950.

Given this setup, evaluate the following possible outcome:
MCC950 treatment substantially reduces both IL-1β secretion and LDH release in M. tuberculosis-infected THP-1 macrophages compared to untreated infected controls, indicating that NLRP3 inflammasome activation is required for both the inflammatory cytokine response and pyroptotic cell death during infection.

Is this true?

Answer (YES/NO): NO